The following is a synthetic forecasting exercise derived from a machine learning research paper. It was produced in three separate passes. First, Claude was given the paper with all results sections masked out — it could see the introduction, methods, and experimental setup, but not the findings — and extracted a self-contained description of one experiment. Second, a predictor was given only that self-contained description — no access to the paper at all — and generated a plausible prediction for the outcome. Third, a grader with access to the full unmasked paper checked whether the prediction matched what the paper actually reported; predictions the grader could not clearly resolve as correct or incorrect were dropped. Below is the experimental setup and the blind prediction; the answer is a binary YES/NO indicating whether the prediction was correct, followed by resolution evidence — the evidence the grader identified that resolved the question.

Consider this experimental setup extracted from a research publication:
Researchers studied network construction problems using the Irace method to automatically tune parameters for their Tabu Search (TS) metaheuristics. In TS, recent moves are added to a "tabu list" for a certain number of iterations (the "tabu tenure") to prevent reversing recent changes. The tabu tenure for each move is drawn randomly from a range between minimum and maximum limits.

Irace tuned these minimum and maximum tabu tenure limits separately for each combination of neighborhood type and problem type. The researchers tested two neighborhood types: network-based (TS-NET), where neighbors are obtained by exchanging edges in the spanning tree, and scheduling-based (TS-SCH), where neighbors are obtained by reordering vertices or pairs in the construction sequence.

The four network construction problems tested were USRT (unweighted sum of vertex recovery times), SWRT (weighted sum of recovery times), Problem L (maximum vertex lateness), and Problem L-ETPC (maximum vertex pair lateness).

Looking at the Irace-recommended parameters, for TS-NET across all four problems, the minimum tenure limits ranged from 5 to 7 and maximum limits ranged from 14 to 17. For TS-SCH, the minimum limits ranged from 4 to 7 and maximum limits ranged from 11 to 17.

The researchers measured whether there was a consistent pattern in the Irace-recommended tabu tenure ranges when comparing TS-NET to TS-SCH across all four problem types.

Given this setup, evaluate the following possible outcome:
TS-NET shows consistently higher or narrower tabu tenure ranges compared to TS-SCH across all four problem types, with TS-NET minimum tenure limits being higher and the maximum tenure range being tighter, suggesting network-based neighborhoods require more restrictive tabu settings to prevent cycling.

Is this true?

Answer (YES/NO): NO